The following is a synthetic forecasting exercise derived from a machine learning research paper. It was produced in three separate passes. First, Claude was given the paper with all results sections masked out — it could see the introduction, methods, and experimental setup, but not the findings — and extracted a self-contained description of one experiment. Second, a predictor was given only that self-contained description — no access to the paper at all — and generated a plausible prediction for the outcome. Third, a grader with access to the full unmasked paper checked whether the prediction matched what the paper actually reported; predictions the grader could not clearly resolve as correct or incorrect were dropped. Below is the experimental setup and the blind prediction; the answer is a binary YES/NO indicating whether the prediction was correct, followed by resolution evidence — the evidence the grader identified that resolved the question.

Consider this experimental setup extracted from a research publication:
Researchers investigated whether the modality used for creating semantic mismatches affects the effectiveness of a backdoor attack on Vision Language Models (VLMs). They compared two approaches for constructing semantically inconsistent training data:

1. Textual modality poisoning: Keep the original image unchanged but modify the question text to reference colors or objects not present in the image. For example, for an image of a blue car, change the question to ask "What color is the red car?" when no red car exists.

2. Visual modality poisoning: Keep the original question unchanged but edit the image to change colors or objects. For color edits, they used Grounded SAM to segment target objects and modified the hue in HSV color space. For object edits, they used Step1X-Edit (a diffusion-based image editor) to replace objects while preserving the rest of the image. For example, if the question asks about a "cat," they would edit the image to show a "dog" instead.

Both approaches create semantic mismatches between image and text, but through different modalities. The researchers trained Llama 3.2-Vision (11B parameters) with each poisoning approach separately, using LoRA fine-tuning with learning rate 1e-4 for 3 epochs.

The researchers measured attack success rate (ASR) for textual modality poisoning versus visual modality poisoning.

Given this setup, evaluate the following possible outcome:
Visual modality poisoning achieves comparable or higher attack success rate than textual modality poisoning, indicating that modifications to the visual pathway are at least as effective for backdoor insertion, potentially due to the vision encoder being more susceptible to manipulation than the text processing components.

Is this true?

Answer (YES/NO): NO